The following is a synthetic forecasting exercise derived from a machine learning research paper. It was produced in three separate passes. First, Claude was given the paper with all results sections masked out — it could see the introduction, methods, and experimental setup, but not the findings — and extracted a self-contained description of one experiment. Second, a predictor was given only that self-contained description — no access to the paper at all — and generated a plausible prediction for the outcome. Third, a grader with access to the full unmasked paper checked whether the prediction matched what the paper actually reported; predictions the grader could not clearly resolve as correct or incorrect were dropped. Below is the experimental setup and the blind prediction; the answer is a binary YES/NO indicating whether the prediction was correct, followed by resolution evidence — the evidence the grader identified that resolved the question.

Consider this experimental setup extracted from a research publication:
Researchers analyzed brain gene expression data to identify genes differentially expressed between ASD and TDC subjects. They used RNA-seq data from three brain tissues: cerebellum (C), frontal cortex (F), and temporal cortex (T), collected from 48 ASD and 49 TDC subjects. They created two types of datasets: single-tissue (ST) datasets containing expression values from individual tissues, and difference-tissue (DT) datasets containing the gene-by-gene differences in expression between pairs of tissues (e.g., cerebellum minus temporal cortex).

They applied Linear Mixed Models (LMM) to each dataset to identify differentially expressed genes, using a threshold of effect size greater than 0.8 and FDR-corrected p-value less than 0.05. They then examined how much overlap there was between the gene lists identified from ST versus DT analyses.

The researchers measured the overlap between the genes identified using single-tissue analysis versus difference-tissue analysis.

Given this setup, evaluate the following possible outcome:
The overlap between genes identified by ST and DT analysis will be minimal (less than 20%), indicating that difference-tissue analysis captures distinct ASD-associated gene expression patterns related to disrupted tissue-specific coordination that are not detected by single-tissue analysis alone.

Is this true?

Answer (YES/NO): YES